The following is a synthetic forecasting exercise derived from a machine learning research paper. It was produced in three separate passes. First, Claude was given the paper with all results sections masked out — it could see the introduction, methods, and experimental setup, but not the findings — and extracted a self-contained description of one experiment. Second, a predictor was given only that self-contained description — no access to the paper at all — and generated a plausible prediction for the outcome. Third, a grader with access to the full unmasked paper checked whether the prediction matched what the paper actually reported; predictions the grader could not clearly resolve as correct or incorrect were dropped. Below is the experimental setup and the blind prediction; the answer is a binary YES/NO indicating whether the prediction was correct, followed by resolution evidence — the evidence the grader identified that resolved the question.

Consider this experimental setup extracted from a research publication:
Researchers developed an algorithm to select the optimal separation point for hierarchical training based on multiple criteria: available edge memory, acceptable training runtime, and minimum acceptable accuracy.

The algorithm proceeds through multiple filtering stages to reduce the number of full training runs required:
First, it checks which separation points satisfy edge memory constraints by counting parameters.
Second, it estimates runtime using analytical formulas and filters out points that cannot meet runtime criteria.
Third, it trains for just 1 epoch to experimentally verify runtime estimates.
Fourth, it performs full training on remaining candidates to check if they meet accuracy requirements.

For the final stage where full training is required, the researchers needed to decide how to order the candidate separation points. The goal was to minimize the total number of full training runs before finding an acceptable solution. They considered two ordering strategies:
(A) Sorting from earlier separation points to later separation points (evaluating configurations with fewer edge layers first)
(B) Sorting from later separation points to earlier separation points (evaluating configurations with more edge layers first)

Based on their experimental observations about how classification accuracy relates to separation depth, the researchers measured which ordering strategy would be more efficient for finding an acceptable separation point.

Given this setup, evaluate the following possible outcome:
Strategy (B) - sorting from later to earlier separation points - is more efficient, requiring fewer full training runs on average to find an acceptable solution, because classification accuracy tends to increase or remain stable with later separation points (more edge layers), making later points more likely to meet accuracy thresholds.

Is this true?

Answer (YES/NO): YES